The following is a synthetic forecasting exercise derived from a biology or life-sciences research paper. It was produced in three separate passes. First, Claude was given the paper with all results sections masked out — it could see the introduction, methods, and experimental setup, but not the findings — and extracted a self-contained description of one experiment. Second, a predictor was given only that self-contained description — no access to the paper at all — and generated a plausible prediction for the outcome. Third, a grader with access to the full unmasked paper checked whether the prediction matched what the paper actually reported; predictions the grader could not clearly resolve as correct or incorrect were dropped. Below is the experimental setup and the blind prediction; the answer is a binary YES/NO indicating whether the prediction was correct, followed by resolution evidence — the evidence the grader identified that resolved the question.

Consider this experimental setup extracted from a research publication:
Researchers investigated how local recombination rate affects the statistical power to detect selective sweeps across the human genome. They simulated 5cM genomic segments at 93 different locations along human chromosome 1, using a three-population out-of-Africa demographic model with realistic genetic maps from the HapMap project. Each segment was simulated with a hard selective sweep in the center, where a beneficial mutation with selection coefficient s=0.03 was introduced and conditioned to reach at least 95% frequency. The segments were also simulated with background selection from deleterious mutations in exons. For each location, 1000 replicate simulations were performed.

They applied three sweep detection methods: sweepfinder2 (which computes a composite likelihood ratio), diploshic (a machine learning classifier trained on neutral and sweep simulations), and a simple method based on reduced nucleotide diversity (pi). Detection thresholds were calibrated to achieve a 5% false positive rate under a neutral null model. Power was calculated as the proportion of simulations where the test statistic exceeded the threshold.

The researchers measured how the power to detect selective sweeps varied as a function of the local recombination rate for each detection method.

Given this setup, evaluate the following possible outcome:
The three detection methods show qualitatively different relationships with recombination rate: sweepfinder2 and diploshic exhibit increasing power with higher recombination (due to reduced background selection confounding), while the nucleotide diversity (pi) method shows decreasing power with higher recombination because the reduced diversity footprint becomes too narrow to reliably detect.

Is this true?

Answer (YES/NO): NO